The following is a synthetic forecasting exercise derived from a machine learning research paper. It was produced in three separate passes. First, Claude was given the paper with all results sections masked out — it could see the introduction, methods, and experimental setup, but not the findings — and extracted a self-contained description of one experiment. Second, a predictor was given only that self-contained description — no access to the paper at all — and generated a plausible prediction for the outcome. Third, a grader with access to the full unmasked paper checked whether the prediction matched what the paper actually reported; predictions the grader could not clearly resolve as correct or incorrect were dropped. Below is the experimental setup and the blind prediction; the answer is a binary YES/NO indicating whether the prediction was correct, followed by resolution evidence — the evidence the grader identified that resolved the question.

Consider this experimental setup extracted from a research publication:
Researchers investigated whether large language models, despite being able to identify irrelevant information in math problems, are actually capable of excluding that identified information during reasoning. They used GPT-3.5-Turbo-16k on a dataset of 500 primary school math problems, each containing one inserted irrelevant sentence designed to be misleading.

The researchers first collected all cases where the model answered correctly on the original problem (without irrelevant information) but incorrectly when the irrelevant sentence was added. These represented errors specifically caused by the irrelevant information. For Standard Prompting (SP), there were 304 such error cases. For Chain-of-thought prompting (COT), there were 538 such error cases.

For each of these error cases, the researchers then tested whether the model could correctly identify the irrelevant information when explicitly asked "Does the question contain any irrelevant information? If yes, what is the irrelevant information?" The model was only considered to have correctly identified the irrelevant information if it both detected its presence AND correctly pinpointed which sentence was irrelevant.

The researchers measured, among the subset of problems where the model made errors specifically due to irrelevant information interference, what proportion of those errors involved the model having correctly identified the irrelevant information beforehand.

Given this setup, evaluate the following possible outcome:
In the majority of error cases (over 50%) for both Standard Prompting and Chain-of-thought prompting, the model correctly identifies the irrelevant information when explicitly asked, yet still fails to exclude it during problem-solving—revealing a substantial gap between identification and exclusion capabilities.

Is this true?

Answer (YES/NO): YES